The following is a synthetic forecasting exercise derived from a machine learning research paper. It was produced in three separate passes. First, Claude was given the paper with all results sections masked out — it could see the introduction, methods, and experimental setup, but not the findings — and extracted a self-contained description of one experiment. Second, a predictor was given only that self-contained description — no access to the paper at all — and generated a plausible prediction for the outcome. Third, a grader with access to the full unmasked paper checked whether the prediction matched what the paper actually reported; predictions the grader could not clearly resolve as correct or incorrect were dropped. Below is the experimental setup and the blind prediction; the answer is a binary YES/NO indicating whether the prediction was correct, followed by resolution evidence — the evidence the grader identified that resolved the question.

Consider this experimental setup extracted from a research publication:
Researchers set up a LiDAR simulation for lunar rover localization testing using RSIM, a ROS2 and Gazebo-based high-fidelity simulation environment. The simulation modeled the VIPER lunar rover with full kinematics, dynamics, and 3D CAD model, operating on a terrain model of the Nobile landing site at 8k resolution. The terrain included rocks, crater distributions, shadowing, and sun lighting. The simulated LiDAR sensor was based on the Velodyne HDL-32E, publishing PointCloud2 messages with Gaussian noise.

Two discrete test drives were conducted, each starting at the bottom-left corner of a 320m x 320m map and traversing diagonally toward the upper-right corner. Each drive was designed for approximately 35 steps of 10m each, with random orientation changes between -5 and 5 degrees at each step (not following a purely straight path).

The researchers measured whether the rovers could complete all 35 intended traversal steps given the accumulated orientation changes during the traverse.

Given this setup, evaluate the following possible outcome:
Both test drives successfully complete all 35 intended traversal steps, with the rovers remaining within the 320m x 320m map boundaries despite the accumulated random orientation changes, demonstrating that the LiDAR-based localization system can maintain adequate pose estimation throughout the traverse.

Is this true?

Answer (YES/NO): NO